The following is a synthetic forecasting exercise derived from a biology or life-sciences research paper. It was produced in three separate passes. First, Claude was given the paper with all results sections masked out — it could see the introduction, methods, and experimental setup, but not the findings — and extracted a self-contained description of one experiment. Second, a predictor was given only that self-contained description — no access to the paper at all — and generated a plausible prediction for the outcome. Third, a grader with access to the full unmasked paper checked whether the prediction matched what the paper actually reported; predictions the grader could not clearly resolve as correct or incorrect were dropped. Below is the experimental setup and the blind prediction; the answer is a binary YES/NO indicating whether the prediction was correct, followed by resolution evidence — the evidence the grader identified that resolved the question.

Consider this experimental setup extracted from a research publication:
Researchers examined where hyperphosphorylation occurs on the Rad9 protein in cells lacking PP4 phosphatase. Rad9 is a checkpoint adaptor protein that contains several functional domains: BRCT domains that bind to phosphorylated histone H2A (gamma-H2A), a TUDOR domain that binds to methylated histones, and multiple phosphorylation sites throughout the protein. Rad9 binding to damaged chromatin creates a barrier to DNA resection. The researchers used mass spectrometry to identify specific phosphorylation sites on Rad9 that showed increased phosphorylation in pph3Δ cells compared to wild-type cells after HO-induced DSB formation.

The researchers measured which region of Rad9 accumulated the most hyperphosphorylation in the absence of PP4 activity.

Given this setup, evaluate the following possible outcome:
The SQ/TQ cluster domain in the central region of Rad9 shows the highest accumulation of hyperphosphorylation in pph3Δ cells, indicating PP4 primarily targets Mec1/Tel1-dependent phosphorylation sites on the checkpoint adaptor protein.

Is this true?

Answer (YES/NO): NO